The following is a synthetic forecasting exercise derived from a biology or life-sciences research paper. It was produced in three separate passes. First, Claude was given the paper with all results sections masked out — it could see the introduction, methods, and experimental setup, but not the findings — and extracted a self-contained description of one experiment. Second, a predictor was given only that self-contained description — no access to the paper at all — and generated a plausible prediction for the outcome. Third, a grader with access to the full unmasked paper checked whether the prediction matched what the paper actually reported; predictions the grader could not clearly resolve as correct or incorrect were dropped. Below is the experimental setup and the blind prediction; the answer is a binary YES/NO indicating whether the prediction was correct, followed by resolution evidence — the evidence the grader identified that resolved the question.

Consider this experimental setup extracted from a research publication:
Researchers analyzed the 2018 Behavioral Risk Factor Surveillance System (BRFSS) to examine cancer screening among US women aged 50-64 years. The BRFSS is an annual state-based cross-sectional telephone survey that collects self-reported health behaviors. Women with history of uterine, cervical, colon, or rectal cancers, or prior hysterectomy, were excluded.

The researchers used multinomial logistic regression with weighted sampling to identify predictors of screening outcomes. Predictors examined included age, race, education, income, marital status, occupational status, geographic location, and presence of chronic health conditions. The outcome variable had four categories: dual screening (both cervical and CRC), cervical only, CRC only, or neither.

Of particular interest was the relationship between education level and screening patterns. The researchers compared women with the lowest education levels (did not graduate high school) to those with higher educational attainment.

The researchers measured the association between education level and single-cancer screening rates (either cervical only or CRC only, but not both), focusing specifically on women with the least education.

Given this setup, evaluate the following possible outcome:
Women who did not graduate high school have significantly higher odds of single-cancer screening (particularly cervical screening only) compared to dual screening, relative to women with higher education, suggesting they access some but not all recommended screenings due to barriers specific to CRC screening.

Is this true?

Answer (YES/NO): YES